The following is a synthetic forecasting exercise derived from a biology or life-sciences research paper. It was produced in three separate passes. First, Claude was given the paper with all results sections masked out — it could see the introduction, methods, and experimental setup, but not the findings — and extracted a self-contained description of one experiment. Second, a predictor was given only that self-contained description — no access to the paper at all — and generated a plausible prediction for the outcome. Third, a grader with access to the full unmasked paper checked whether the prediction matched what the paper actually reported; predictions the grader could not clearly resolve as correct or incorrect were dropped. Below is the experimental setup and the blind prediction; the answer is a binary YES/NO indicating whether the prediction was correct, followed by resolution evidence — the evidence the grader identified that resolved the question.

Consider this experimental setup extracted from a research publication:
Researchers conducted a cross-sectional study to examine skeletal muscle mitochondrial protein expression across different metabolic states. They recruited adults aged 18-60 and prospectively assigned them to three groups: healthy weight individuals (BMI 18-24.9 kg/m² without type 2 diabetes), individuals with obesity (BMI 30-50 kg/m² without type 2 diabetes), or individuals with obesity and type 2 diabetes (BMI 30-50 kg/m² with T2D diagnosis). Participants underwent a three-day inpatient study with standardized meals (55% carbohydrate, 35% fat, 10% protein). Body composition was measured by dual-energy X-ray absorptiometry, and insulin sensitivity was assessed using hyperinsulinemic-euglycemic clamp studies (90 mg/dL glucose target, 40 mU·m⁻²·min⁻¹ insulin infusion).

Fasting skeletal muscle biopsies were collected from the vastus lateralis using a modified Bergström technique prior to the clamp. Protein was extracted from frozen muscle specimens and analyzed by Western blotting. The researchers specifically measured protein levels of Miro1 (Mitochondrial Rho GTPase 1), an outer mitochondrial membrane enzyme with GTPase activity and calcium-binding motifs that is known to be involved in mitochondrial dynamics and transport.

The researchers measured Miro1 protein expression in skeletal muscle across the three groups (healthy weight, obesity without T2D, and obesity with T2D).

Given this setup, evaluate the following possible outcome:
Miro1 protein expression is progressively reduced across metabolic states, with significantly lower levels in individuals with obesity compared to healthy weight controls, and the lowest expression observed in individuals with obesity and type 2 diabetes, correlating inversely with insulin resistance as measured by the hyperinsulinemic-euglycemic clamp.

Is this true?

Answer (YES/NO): NO